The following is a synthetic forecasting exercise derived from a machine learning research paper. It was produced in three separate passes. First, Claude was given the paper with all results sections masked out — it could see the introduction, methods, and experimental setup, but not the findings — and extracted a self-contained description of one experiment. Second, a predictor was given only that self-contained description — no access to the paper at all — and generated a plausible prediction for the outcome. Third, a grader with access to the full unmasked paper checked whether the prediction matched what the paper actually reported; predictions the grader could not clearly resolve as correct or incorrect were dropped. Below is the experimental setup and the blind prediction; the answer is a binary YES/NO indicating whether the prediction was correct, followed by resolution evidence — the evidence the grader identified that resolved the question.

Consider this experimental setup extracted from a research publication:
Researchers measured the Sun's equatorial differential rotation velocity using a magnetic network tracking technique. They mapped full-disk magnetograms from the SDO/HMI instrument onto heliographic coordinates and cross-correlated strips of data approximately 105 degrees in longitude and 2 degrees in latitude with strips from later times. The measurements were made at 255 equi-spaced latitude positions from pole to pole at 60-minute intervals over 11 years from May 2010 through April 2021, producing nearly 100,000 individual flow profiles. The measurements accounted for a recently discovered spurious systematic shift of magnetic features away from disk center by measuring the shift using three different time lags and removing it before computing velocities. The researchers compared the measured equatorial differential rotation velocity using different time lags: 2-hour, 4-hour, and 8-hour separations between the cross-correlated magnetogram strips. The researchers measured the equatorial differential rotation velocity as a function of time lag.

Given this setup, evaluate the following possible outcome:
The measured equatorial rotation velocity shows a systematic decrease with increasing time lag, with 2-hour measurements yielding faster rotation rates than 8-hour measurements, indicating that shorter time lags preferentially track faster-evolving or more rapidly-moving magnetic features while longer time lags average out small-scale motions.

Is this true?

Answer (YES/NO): NO